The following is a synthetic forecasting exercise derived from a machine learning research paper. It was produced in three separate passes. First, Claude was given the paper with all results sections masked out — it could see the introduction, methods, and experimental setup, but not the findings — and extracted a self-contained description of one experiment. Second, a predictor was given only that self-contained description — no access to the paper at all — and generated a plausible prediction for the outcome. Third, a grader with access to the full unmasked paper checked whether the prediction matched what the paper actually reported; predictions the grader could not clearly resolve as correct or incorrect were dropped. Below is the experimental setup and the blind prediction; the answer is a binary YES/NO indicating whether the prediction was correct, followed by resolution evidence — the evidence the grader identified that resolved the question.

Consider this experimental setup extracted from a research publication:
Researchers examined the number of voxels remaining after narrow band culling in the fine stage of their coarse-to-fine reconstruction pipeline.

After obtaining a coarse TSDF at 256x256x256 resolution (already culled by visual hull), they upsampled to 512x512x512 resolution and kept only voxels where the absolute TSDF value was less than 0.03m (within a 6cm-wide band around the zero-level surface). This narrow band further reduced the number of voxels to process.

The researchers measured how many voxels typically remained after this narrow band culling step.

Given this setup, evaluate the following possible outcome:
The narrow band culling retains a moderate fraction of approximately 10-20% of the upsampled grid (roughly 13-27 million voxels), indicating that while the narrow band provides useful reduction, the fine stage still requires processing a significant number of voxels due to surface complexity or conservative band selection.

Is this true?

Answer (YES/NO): NO